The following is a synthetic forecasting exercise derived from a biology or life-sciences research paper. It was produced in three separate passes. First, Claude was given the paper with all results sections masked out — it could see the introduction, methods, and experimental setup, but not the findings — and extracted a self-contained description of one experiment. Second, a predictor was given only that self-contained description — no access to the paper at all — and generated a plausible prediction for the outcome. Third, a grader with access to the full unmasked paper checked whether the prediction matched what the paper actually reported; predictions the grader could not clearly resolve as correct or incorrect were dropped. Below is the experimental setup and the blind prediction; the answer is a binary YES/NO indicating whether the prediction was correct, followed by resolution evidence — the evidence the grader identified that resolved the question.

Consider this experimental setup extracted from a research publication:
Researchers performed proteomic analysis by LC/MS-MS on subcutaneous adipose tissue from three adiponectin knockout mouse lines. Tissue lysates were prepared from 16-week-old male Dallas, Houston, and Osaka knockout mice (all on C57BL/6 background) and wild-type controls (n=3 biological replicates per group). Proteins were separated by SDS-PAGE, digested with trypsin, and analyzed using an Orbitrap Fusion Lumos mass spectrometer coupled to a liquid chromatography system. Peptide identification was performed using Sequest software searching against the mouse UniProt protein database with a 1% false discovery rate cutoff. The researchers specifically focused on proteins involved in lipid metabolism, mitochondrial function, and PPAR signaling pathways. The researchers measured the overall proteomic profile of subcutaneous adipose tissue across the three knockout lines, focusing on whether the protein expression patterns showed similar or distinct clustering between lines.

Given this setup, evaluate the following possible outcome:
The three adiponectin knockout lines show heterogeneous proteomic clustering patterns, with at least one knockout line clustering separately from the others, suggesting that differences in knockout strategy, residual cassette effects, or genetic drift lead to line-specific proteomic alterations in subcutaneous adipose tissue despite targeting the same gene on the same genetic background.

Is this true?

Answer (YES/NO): YES